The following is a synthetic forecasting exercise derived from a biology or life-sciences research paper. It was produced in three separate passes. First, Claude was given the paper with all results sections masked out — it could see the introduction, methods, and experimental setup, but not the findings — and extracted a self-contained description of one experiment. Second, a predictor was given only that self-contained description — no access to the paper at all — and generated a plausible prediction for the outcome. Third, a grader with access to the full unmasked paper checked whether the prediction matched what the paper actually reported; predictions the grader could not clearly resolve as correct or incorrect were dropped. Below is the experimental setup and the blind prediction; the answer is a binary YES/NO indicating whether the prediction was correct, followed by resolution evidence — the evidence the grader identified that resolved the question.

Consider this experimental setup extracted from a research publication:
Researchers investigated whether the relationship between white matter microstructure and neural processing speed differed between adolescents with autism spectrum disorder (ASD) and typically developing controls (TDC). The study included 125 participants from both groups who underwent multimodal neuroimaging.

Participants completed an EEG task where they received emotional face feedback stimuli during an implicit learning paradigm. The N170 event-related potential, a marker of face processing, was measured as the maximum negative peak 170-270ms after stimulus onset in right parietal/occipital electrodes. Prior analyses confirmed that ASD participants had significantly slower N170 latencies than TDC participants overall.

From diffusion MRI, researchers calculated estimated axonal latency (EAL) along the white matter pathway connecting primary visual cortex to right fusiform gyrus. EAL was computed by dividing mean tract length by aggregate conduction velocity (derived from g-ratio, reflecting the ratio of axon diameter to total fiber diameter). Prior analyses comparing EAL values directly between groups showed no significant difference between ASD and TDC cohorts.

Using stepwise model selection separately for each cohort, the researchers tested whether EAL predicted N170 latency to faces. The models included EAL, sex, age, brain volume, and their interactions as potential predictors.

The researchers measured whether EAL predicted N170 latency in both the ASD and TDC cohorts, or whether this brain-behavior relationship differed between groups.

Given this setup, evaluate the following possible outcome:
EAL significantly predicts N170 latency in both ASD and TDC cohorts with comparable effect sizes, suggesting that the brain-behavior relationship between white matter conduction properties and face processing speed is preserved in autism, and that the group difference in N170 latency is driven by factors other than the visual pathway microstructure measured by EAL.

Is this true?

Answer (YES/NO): NO